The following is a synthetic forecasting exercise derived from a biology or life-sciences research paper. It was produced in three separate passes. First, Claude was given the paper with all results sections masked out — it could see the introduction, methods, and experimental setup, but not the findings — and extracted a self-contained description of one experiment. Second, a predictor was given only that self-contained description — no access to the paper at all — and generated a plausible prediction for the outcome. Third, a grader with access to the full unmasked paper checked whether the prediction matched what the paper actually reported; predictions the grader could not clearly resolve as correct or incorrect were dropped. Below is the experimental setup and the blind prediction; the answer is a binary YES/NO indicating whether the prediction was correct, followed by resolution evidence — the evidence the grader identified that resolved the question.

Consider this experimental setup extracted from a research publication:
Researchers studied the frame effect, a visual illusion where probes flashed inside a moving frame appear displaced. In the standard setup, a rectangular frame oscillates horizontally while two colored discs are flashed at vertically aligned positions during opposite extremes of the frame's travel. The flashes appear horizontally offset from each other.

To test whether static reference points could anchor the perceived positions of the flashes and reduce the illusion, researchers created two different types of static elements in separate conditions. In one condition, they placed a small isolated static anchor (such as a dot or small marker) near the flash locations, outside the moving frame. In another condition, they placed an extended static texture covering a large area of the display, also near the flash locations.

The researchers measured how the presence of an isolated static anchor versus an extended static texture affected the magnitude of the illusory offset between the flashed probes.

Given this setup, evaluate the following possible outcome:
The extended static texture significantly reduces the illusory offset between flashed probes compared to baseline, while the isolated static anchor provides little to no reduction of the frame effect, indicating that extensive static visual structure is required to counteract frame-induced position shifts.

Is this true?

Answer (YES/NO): NO